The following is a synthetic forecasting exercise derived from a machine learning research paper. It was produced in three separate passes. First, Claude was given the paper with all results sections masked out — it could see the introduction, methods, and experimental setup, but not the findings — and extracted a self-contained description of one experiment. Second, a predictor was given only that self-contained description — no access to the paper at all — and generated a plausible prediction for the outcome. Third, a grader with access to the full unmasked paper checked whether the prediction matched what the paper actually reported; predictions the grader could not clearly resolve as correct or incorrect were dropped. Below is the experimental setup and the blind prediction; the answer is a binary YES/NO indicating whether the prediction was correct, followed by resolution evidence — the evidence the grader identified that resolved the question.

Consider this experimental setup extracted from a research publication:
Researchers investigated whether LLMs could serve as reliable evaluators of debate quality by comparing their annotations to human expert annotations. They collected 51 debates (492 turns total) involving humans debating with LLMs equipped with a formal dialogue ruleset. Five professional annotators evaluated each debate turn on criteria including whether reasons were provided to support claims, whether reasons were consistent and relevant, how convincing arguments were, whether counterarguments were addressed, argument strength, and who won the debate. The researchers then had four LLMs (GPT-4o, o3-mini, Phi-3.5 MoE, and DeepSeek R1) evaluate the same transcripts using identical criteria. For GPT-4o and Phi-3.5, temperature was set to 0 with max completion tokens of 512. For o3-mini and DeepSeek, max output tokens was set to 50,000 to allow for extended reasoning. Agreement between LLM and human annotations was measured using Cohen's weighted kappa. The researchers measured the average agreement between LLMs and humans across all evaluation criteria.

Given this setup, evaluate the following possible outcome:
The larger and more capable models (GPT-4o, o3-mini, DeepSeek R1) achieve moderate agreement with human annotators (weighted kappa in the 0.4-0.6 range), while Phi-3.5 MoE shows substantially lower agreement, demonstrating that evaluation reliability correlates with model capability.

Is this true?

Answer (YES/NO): NO